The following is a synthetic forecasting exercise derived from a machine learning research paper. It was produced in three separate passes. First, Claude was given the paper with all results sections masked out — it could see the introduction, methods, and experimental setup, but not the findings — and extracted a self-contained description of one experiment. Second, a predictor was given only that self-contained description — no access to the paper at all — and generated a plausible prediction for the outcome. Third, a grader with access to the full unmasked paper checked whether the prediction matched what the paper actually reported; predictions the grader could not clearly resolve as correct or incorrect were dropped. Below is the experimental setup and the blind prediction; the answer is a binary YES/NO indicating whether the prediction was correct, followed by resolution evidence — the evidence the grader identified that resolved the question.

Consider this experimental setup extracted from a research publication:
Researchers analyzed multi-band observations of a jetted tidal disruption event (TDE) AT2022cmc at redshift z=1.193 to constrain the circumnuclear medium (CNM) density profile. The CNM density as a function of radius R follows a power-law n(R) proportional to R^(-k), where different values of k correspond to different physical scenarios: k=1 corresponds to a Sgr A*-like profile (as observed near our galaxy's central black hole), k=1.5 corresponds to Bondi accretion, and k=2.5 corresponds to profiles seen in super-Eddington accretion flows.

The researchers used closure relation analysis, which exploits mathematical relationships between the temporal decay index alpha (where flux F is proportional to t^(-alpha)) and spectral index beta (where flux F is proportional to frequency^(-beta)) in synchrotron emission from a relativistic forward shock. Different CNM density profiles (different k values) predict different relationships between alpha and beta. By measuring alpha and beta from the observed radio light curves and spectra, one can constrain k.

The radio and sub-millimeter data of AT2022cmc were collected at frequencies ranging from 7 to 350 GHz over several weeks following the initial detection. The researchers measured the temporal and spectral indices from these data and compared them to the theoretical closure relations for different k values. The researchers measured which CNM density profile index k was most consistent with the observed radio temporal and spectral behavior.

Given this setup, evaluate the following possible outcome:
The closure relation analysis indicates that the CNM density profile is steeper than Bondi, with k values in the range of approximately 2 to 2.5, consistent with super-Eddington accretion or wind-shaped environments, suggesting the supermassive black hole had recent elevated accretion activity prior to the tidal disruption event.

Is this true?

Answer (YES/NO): NO